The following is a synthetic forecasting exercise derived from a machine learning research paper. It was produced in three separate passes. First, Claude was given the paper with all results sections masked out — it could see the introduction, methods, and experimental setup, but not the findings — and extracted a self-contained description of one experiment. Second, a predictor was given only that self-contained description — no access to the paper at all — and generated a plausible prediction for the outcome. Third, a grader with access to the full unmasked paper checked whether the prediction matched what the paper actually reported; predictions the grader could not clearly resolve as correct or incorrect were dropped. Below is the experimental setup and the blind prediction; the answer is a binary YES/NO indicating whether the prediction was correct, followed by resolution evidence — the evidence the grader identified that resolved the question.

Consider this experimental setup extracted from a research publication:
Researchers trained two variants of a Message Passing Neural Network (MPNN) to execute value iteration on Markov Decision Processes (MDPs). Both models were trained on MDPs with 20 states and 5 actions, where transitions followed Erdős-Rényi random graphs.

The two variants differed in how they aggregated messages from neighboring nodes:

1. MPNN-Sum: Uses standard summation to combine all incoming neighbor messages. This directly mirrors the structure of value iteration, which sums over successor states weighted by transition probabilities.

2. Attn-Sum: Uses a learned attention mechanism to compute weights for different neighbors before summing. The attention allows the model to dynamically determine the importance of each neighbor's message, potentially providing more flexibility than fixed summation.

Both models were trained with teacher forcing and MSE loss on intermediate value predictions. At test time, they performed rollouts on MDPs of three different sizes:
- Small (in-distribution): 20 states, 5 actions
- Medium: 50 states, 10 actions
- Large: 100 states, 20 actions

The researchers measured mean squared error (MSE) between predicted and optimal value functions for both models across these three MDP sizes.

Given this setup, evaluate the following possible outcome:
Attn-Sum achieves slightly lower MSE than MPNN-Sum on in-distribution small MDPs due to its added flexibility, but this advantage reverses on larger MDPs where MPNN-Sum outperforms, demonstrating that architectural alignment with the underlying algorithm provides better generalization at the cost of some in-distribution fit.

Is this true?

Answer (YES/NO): NO